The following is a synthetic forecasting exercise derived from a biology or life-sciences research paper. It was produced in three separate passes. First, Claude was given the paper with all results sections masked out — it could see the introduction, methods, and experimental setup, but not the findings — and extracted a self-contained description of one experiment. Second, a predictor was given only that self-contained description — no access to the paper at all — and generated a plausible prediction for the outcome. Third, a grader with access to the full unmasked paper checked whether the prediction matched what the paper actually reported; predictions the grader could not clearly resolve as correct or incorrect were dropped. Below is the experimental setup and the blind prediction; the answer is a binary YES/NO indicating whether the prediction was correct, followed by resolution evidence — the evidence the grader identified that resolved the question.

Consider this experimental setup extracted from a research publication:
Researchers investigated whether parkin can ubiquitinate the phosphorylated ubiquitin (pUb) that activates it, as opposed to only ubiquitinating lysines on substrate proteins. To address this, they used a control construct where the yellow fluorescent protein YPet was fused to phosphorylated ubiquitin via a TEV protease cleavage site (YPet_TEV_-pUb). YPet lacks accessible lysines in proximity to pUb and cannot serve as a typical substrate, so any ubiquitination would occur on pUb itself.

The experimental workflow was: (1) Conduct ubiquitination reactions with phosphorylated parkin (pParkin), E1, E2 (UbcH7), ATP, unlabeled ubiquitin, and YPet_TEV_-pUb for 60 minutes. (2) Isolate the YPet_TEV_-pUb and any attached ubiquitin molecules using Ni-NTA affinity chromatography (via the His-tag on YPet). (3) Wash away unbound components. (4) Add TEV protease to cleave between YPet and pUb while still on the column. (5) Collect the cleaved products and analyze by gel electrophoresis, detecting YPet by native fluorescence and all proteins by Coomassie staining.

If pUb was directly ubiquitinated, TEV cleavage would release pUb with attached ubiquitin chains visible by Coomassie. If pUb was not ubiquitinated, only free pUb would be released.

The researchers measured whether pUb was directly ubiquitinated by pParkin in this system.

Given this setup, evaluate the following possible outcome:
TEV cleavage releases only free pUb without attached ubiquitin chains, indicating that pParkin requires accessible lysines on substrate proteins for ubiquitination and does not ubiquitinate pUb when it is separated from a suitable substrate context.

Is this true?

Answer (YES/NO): YES